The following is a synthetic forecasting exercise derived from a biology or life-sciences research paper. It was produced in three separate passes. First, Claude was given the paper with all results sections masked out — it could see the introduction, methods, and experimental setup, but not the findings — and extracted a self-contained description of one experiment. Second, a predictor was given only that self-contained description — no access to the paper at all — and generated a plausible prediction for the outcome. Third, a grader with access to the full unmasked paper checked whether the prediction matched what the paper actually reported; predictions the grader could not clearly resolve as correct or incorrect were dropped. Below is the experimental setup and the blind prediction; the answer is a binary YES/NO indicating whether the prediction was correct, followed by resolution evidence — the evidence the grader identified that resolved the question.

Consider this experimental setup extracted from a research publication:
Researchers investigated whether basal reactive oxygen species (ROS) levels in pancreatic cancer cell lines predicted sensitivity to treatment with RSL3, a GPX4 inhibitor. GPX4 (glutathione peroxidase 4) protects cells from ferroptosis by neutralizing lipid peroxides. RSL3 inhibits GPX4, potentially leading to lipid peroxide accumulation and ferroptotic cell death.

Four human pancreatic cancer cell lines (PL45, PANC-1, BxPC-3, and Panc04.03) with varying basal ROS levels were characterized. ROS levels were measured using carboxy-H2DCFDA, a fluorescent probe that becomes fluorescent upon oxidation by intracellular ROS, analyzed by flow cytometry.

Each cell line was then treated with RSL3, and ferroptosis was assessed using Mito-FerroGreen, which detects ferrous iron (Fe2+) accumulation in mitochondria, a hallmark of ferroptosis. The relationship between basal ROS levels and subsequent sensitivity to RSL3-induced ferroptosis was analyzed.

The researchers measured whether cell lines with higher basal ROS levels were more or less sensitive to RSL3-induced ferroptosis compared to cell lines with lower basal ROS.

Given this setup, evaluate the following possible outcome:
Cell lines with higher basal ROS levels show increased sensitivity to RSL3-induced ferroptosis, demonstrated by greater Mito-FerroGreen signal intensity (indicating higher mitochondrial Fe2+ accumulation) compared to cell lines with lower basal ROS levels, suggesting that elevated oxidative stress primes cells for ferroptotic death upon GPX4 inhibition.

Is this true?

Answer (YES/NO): YES